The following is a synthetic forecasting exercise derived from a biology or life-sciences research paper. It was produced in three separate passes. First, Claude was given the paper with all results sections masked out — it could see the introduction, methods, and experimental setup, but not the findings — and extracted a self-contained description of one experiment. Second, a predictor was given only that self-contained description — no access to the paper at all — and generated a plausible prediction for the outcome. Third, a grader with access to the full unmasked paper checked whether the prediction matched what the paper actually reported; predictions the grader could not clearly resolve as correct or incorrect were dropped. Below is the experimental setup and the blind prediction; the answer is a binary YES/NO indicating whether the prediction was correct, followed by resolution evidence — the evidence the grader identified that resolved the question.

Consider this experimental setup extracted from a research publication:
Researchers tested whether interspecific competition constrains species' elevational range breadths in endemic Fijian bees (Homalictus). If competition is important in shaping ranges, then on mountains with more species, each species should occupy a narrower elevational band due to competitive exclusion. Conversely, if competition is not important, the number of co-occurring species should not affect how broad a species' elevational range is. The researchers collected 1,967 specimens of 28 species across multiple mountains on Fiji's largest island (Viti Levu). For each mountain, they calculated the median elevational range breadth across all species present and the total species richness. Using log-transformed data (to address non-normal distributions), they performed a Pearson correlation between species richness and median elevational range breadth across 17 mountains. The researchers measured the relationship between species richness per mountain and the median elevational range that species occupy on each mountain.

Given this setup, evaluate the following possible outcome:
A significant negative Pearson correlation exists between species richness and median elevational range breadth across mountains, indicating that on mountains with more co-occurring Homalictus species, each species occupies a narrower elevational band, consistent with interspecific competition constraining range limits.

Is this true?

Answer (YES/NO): NO